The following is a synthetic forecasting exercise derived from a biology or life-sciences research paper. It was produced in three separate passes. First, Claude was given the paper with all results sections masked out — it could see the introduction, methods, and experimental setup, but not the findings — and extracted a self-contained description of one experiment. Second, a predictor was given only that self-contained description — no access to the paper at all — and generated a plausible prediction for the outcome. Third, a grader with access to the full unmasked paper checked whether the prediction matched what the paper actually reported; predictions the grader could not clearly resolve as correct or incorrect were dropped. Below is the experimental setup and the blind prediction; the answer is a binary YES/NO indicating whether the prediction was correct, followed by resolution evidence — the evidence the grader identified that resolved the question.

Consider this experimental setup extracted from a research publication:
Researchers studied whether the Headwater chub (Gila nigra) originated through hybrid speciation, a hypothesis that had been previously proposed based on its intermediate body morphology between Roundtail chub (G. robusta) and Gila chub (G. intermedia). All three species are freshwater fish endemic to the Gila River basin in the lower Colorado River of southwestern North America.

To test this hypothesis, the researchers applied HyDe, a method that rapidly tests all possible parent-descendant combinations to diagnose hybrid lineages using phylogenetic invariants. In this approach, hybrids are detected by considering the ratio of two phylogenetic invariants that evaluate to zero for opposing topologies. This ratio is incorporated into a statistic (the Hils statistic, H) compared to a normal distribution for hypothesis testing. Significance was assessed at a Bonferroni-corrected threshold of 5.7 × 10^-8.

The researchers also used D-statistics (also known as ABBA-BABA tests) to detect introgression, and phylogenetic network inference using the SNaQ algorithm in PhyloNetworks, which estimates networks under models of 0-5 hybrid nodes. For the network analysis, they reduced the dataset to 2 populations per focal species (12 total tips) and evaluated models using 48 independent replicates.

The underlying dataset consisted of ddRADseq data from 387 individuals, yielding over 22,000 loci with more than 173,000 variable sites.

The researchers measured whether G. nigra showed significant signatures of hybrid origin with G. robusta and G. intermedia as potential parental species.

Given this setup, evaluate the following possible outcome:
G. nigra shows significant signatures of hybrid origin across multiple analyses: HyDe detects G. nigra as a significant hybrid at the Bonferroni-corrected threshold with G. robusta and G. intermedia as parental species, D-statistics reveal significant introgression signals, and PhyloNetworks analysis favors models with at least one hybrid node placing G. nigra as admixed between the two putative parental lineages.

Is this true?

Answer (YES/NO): NO